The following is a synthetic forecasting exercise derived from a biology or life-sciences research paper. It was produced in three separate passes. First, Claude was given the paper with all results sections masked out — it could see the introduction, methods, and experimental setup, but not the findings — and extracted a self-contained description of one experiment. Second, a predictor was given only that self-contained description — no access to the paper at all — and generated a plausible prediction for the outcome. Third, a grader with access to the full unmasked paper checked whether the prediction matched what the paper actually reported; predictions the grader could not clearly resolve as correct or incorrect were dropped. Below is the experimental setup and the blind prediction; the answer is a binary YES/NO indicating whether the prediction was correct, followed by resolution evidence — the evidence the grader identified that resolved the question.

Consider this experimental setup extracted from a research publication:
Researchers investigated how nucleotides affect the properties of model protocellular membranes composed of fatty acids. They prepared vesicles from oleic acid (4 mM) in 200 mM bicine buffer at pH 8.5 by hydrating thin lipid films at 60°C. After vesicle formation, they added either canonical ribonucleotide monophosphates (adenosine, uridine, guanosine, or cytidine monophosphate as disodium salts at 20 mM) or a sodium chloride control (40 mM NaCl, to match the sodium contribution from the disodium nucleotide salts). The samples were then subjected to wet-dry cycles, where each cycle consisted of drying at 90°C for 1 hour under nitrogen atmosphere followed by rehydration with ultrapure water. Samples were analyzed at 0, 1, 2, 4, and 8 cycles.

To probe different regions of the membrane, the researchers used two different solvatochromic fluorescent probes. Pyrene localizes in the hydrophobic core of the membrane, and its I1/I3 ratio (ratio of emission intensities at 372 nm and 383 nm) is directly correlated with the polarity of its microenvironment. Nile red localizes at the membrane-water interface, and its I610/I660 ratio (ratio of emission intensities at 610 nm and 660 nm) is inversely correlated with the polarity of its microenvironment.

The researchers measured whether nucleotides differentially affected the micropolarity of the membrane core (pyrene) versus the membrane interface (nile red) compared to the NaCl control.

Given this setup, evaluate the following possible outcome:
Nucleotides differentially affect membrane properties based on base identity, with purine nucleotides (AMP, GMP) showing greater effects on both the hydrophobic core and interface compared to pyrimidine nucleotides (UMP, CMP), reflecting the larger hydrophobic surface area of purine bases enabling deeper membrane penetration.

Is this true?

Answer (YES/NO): NO